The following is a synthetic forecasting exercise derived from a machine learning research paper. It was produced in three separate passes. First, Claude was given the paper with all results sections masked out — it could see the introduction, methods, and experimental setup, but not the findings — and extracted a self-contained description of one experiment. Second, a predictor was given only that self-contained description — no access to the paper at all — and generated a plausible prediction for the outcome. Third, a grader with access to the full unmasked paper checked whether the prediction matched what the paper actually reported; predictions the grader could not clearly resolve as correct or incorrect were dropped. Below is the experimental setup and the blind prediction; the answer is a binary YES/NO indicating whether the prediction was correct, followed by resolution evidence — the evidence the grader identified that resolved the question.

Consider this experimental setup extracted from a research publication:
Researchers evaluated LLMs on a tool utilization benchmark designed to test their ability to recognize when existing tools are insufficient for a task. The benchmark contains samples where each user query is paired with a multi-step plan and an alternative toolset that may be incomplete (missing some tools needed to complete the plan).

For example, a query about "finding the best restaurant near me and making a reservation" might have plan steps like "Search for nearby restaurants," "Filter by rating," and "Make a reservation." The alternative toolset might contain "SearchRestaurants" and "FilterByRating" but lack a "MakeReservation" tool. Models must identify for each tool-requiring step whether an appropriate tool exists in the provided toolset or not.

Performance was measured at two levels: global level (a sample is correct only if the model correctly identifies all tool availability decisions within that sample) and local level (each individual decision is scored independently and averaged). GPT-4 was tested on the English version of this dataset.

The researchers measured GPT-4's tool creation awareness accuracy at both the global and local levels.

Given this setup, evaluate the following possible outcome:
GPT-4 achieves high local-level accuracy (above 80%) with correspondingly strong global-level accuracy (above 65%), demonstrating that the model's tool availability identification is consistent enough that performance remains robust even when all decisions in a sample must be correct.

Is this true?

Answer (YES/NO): NO